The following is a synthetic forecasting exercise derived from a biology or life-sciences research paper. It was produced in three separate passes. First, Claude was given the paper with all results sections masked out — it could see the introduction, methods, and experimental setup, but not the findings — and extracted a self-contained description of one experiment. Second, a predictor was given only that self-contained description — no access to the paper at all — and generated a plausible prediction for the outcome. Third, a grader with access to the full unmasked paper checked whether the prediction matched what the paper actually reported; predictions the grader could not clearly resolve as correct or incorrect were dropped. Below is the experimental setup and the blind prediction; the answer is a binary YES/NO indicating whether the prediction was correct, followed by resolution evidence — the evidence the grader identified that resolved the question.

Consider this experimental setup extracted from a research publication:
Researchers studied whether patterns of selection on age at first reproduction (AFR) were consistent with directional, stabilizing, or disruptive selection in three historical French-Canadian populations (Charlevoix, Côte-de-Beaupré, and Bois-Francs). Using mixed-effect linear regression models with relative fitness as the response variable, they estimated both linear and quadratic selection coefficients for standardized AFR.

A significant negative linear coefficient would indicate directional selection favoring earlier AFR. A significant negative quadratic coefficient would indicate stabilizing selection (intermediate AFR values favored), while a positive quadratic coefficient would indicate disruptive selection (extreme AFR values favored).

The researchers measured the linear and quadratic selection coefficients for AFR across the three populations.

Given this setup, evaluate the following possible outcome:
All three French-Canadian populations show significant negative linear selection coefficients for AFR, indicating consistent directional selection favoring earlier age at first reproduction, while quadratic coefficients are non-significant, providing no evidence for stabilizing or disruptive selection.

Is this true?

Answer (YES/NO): NO